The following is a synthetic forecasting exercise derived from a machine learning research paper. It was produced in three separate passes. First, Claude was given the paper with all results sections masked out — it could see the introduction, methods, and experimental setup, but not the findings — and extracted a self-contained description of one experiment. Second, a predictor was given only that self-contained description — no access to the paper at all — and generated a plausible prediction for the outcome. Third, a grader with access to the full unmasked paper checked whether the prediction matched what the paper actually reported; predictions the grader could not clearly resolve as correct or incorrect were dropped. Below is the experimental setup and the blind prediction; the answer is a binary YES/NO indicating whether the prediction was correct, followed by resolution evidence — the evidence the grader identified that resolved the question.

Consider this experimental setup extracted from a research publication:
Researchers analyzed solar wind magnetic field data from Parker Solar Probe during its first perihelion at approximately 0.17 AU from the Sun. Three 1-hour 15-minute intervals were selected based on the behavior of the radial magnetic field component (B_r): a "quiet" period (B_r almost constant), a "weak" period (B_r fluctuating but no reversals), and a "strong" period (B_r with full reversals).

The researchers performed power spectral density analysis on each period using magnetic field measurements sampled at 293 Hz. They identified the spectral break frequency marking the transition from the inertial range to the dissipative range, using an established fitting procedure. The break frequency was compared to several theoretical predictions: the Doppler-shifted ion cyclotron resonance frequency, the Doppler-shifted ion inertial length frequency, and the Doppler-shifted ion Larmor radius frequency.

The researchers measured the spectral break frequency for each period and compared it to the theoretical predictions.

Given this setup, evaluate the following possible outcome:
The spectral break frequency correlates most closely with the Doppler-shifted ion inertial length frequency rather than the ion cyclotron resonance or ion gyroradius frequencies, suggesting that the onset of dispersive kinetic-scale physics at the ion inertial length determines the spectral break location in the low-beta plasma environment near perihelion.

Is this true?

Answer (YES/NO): NO